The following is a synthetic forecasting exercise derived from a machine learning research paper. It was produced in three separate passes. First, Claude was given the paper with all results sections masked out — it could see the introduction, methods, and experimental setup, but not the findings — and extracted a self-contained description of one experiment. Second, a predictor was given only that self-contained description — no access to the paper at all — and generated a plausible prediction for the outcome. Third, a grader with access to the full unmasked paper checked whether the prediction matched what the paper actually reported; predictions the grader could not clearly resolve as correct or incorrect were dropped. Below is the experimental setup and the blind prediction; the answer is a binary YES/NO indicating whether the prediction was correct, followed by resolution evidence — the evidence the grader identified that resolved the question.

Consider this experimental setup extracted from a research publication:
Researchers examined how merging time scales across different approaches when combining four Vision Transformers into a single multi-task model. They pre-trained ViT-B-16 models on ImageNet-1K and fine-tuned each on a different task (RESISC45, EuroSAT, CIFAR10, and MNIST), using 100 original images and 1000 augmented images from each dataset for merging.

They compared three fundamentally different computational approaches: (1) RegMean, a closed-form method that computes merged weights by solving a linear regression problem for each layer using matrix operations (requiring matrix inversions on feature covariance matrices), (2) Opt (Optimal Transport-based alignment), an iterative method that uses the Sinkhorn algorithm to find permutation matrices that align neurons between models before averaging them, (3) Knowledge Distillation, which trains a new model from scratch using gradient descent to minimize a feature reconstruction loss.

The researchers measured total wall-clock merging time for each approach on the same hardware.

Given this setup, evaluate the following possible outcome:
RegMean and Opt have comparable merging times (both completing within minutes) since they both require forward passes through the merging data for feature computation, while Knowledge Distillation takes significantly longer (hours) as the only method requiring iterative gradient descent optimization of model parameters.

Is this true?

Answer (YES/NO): NO